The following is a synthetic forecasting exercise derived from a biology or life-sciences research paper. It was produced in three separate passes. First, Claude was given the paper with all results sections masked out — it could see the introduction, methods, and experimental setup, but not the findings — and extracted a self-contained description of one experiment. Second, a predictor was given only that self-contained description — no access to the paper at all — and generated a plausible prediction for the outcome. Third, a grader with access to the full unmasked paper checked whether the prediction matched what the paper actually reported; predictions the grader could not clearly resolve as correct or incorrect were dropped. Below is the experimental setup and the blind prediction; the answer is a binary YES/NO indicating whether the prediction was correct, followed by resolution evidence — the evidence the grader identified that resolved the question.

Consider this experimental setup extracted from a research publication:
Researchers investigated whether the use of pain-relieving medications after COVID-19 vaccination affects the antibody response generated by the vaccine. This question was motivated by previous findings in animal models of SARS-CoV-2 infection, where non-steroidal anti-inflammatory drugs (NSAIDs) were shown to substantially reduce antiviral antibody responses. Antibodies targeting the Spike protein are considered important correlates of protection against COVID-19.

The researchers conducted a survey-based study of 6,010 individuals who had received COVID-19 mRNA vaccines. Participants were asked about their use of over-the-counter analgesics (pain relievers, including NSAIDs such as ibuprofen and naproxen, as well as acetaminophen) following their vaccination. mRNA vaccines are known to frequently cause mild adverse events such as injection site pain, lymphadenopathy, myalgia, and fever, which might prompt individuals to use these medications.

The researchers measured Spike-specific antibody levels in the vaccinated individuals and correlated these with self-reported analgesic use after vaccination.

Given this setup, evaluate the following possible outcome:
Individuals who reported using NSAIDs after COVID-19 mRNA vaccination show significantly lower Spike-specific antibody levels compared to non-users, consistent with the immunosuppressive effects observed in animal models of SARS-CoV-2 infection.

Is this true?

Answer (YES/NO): NO